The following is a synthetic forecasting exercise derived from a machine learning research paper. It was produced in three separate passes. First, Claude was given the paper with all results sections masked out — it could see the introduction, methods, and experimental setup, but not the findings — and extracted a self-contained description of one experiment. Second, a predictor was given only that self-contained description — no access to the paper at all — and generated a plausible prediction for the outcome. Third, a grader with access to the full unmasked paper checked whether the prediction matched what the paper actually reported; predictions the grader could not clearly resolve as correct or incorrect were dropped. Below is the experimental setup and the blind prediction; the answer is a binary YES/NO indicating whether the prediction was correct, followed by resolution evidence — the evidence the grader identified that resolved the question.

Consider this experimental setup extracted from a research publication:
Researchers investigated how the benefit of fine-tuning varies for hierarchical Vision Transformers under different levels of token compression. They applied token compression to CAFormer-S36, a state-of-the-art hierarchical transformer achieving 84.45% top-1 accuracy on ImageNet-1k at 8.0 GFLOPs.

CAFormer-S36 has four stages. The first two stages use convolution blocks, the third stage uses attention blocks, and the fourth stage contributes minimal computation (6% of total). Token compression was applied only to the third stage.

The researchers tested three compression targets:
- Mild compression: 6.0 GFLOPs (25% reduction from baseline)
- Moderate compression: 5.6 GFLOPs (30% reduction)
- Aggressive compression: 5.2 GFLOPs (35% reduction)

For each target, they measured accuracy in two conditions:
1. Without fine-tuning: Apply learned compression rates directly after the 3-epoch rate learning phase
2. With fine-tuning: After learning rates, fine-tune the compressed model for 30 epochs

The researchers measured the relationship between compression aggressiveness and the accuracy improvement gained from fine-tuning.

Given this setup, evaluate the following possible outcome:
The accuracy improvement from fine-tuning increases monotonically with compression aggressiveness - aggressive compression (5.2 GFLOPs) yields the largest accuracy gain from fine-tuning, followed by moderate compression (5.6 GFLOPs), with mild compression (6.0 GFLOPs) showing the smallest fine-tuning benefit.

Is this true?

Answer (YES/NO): YES